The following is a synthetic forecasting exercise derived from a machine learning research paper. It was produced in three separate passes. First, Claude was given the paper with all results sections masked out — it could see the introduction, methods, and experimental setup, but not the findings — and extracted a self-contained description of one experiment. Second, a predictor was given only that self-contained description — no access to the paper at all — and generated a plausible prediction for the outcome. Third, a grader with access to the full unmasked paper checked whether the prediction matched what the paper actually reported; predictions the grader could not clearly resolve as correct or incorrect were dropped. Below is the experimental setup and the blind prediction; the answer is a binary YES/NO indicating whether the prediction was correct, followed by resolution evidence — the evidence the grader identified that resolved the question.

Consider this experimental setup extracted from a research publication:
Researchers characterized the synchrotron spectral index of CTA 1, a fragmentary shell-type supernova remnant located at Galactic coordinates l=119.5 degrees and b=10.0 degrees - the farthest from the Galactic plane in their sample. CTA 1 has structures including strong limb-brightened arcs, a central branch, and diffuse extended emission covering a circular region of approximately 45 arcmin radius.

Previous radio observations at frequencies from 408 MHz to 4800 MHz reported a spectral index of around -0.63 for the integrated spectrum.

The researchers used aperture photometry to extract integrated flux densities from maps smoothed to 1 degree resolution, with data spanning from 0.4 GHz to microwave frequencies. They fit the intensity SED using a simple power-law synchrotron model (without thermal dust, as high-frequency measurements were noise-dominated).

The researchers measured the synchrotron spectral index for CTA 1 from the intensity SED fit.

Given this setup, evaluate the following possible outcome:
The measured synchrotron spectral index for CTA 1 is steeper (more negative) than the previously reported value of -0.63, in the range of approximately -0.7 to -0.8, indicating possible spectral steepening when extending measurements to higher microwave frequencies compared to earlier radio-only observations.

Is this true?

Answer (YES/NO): NO